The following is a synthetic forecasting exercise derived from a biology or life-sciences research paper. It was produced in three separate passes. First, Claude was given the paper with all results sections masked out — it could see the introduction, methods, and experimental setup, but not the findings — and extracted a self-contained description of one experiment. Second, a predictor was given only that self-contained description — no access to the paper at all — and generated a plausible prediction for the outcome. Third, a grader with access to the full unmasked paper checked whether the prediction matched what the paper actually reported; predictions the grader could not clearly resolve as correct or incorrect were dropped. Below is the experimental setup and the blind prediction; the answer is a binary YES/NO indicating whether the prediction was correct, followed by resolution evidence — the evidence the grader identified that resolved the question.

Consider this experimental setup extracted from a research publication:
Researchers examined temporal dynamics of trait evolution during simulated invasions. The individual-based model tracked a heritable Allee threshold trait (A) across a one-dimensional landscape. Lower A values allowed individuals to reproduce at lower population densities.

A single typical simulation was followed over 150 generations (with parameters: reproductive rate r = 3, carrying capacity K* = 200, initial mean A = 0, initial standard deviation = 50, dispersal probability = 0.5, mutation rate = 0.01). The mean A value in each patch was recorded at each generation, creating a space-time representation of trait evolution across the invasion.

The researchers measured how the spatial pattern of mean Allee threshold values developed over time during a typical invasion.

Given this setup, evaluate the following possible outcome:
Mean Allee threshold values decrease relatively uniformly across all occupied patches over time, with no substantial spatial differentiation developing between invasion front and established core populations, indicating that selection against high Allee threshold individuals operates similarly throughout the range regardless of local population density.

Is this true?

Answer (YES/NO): NO